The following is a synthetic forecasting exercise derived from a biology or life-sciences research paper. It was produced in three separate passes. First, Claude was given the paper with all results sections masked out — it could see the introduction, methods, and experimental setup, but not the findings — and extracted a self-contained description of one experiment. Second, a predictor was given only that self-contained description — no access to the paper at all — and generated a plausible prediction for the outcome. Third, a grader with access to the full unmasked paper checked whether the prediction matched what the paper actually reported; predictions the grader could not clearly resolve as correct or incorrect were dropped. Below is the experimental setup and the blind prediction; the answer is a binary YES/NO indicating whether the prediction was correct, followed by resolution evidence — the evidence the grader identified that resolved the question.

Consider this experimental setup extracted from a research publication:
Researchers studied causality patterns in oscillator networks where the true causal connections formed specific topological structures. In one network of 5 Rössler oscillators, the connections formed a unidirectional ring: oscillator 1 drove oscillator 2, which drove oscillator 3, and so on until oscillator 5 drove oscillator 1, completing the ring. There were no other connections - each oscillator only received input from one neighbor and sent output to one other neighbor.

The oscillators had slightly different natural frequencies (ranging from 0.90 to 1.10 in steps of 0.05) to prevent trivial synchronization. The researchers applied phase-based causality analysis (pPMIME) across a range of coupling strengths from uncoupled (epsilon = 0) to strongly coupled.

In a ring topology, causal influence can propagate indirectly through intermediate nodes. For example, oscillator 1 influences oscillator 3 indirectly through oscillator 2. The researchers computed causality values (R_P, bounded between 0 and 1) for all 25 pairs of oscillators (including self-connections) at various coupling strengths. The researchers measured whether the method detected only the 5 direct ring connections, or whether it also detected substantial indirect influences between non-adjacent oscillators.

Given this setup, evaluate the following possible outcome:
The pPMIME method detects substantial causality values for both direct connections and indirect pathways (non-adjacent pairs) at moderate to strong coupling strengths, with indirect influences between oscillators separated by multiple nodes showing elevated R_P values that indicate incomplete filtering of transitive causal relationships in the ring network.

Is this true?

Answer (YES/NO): NO